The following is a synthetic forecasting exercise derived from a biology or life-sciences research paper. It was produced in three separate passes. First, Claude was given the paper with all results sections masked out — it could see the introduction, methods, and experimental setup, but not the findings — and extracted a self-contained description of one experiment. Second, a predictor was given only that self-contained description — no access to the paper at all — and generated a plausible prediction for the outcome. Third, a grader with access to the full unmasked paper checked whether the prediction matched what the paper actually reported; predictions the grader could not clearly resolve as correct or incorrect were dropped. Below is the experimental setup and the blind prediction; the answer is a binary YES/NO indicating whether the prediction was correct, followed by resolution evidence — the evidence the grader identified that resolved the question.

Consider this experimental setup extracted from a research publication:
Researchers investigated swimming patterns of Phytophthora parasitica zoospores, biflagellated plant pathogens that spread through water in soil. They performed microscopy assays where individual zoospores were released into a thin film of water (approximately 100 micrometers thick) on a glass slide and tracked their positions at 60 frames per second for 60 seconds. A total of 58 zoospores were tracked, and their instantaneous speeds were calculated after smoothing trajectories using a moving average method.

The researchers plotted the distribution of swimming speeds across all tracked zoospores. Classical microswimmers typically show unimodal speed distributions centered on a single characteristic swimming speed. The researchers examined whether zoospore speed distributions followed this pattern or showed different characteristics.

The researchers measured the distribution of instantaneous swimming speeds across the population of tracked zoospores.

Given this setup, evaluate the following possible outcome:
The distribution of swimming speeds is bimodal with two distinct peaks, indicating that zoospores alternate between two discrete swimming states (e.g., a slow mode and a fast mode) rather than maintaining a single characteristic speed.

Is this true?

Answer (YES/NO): YES